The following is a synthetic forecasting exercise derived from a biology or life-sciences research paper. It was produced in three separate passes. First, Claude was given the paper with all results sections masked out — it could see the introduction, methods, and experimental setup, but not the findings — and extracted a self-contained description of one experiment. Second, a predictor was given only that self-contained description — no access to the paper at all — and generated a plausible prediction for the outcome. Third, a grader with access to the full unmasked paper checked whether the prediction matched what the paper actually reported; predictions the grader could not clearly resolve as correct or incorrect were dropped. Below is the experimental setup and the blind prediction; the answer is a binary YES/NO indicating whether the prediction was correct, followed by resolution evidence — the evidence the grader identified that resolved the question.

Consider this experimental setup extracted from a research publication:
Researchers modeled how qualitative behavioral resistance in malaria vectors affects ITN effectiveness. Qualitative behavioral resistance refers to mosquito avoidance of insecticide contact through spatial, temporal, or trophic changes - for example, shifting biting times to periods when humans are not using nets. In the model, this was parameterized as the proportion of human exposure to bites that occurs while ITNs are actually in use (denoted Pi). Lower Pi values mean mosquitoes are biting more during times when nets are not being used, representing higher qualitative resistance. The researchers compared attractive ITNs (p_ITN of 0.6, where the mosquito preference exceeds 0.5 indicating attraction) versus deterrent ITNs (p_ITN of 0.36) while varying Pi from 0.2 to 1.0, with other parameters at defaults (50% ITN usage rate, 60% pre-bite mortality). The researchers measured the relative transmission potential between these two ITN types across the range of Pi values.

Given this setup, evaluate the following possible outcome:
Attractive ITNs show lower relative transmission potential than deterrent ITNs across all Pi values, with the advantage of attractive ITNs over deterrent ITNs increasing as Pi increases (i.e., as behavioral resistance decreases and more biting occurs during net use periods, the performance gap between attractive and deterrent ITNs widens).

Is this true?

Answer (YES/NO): YES